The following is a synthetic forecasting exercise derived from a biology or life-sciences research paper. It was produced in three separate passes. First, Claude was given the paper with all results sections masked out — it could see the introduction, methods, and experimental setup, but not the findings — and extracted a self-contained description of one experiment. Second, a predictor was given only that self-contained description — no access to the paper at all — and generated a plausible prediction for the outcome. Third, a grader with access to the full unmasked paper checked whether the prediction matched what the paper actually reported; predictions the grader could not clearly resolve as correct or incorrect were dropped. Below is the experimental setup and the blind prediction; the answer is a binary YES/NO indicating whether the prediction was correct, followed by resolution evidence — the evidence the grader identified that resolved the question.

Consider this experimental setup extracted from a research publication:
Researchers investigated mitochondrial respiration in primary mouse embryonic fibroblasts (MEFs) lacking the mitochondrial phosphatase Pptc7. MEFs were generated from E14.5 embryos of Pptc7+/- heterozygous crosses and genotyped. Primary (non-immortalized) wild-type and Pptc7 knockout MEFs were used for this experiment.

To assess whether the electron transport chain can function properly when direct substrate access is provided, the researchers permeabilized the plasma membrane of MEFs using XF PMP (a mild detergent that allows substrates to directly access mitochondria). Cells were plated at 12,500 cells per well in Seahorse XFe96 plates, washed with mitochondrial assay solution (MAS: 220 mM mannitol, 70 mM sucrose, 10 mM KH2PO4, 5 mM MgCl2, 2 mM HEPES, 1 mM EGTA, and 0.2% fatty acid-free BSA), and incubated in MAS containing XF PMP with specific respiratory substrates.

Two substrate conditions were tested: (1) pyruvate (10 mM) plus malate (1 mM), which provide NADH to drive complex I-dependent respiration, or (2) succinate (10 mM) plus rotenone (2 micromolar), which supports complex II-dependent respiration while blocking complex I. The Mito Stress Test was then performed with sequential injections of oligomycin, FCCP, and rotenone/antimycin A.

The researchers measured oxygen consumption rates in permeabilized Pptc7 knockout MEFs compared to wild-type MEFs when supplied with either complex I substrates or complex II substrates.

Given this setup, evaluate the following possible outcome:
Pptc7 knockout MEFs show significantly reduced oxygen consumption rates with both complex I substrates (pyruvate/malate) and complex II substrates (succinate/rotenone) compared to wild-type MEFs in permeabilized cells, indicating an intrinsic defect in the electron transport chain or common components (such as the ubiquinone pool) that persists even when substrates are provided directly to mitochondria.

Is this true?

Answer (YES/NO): YES